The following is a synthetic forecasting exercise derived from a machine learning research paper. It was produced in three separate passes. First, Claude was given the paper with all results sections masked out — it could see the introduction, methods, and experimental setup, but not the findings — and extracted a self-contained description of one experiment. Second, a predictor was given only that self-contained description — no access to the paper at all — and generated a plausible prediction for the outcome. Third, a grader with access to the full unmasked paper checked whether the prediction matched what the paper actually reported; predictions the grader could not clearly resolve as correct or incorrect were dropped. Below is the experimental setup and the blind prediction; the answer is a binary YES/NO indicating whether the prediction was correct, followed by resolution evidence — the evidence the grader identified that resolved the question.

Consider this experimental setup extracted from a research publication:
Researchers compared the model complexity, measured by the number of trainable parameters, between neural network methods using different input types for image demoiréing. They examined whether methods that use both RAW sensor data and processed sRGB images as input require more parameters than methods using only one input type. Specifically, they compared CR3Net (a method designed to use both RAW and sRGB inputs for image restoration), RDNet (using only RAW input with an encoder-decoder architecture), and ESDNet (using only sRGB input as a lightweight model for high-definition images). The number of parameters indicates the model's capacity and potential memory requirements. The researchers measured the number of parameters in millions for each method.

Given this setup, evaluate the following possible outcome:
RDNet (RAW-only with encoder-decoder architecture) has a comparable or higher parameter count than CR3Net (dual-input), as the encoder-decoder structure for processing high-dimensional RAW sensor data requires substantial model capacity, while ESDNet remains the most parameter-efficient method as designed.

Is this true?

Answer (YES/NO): NO